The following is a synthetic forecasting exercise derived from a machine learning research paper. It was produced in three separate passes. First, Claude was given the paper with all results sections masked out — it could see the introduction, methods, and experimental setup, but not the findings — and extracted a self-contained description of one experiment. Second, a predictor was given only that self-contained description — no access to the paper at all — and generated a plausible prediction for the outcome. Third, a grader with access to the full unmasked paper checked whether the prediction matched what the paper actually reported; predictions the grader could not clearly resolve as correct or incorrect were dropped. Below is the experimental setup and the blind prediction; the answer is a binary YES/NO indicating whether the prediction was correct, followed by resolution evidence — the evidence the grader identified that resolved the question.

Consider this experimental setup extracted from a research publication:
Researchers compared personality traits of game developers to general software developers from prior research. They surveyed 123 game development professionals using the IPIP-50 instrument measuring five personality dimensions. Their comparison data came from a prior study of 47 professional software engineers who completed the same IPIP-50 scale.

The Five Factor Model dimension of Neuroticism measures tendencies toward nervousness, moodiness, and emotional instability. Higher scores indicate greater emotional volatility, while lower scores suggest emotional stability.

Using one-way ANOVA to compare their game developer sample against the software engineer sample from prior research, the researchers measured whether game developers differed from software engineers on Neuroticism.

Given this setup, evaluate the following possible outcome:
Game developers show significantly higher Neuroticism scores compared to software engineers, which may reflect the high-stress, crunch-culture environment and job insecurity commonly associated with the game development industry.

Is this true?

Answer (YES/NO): YES